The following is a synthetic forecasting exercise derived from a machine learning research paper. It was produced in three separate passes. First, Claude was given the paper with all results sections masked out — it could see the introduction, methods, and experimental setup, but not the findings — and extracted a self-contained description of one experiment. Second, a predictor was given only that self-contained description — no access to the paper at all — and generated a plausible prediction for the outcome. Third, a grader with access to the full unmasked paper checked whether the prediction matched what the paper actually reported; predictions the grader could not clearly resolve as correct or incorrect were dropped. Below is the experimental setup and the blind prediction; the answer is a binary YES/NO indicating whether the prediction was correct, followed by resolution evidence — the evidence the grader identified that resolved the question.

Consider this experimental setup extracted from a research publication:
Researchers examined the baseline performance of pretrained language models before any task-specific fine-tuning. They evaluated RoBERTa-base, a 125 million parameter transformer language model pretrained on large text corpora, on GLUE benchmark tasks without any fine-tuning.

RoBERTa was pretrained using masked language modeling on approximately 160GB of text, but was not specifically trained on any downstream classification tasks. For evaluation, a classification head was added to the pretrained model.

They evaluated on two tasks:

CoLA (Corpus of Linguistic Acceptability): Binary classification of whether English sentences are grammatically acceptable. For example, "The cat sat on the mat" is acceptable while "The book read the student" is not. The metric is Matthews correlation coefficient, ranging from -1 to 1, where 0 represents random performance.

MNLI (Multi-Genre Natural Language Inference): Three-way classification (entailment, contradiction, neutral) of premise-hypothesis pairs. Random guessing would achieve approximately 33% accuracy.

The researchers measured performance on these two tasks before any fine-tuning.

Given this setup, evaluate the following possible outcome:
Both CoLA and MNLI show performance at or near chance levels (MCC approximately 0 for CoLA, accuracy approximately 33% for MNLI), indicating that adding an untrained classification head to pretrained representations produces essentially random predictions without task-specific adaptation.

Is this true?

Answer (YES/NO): YES